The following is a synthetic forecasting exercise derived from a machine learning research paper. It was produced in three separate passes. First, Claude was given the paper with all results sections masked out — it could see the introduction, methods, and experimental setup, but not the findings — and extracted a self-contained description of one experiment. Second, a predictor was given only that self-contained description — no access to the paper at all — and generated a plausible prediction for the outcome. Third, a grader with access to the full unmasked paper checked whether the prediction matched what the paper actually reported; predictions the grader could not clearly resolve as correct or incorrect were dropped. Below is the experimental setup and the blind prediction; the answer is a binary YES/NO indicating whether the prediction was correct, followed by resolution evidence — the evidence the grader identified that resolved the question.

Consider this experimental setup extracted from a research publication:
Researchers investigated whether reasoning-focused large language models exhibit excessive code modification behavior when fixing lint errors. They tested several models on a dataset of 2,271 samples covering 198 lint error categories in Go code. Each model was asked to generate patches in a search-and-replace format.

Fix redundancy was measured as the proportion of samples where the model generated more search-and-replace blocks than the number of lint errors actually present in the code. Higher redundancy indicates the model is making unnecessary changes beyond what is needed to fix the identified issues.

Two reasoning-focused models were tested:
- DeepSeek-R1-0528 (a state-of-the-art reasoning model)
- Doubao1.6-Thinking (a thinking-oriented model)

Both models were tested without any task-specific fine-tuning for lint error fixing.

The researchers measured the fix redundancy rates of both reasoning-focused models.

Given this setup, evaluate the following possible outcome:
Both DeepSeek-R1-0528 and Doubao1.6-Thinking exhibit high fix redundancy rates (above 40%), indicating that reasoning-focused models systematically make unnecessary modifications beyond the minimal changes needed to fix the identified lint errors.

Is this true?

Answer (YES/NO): NO